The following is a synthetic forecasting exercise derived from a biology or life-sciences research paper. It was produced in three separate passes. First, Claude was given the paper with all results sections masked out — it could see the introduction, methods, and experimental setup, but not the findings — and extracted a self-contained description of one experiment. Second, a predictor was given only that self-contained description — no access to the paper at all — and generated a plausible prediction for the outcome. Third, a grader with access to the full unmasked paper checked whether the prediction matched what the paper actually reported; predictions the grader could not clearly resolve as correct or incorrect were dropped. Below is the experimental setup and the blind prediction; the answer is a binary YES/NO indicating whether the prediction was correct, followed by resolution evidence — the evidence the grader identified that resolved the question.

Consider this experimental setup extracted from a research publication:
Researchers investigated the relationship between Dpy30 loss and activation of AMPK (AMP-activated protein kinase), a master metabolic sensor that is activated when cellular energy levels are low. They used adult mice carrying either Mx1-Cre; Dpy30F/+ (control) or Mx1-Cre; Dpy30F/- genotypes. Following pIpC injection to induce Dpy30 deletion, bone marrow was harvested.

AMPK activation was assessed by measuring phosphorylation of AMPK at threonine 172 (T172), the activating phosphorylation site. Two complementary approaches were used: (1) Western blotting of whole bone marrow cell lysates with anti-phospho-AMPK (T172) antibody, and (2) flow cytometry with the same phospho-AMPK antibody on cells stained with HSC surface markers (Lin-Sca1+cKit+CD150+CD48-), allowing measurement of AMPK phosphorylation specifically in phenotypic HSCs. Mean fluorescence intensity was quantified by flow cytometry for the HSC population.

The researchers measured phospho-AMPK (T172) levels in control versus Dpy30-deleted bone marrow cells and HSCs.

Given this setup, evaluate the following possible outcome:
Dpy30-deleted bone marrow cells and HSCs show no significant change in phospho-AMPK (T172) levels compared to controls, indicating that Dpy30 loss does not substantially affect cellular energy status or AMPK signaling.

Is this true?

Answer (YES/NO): NO